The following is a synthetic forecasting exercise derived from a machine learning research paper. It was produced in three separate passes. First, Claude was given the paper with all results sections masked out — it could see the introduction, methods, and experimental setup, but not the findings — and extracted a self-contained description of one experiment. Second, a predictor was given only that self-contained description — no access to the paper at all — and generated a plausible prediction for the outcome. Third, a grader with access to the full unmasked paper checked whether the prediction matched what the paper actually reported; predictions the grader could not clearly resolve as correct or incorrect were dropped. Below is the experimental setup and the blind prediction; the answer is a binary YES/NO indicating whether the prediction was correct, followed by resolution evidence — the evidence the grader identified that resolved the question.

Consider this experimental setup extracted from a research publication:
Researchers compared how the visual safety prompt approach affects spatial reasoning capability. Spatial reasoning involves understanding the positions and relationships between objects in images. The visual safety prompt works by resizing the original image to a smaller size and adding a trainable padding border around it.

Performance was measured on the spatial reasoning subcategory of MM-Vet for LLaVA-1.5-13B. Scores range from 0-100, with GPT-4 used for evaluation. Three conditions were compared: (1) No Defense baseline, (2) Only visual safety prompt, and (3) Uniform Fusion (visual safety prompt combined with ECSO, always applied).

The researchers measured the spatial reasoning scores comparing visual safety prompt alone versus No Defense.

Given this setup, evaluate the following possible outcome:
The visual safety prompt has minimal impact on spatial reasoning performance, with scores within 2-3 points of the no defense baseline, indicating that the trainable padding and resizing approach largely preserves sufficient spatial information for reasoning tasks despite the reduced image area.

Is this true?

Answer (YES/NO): YES